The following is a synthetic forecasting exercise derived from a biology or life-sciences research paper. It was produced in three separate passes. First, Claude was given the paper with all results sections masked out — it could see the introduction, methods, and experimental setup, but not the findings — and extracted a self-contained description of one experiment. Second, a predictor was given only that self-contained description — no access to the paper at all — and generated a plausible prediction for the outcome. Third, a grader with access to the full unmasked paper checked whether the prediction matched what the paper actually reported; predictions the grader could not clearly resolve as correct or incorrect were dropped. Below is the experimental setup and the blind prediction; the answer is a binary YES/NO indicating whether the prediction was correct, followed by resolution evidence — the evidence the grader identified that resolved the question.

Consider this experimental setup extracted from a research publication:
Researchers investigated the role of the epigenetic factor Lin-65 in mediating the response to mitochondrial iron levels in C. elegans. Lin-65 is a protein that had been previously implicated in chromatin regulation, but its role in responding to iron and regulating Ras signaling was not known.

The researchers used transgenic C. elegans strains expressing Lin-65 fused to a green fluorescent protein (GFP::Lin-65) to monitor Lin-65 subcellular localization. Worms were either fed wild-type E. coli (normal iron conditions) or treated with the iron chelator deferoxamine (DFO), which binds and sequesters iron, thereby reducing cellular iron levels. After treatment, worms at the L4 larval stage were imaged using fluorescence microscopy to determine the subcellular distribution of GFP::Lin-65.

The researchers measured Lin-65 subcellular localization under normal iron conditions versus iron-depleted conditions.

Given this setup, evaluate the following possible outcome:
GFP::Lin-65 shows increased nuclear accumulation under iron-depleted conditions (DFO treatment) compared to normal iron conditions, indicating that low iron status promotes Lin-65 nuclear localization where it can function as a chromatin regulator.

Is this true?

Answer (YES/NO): YES